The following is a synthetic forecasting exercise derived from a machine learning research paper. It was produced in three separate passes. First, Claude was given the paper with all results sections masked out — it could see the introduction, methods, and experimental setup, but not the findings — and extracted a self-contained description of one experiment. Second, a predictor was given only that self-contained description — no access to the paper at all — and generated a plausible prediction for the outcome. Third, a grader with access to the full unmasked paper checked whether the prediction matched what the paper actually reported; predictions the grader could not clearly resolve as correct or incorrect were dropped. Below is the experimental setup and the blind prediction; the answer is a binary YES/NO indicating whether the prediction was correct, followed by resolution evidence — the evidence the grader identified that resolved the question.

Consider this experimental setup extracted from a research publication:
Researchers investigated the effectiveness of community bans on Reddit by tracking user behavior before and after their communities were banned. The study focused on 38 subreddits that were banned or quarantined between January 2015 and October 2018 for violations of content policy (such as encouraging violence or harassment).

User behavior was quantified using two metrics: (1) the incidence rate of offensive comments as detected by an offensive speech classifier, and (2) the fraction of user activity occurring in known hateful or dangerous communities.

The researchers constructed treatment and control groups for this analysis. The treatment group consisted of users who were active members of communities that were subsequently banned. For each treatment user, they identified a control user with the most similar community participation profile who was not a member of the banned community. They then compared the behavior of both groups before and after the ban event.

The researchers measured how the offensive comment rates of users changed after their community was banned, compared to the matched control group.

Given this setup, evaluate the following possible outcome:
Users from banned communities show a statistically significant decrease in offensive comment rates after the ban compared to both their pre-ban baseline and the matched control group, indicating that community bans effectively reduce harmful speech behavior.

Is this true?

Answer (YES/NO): NO